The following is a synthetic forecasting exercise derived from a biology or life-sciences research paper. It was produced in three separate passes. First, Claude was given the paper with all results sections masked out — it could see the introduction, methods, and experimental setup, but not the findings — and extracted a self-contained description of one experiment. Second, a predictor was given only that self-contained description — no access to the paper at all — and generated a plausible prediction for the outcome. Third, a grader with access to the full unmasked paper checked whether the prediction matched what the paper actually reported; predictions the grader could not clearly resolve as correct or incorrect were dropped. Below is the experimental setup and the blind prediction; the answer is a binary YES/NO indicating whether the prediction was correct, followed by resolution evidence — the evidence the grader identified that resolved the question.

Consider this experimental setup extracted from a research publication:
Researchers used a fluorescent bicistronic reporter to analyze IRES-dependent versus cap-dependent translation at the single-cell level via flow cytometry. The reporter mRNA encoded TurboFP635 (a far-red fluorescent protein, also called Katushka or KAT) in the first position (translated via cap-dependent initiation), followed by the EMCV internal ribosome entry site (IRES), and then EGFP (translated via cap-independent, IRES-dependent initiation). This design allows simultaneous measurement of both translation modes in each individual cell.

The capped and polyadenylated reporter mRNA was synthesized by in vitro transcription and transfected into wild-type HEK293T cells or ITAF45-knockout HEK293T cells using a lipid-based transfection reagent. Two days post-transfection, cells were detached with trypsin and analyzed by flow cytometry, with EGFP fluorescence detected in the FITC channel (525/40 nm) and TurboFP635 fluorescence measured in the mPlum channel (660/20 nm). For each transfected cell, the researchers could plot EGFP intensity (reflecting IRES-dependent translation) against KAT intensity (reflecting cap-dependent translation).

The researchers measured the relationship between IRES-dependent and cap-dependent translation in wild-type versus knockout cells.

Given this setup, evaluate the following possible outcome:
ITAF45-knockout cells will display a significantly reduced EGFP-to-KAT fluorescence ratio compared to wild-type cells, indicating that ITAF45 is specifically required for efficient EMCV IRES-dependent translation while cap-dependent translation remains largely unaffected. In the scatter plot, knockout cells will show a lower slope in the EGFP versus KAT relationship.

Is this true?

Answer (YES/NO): YES